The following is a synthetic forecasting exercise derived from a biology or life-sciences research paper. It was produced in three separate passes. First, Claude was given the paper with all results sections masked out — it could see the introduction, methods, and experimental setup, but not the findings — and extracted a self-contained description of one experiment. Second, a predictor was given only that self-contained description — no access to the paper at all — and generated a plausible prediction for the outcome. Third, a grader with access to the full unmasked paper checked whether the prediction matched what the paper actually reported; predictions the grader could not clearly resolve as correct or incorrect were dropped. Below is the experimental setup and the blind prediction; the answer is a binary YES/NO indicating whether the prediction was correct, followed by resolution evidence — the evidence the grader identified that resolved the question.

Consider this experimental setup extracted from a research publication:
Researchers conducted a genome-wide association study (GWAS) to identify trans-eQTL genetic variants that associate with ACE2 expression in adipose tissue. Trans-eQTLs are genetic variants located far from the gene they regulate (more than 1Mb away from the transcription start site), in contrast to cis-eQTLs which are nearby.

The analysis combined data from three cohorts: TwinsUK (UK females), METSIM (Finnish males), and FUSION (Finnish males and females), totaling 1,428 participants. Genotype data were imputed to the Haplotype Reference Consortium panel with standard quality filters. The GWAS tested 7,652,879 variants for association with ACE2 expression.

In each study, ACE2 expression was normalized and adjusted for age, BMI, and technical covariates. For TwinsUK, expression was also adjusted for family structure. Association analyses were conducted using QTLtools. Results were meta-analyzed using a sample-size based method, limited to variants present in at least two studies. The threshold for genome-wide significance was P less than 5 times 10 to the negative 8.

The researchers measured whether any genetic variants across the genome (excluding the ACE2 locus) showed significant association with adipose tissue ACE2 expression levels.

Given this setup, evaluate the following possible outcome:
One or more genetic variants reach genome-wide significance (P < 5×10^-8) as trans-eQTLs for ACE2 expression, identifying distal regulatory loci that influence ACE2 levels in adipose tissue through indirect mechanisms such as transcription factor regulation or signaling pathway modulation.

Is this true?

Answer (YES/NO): NO